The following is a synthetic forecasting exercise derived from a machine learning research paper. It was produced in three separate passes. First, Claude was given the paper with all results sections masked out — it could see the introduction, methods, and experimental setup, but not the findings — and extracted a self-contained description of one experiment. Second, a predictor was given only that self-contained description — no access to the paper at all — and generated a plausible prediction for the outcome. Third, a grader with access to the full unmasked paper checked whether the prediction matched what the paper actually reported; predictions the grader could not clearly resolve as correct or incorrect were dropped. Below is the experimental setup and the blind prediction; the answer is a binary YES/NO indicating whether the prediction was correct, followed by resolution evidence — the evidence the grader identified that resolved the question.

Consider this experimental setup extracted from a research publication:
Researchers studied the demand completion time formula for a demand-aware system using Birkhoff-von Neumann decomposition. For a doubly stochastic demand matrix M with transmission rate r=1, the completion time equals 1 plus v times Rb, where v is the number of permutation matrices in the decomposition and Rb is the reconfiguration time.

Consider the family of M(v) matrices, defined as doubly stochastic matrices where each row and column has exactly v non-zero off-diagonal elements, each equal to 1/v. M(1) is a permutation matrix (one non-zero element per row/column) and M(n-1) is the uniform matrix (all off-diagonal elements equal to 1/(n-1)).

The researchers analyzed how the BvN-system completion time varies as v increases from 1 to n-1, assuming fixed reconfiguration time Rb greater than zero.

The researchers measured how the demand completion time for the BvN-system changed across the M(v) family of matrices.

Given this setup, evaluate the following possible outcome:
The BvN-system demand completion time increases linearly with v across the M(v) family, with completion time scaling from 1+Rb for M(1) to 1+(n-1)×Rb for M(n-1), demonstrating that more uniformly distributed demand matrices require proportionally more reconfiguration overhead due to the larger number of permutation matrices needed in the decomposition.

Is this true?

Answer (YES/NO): YES